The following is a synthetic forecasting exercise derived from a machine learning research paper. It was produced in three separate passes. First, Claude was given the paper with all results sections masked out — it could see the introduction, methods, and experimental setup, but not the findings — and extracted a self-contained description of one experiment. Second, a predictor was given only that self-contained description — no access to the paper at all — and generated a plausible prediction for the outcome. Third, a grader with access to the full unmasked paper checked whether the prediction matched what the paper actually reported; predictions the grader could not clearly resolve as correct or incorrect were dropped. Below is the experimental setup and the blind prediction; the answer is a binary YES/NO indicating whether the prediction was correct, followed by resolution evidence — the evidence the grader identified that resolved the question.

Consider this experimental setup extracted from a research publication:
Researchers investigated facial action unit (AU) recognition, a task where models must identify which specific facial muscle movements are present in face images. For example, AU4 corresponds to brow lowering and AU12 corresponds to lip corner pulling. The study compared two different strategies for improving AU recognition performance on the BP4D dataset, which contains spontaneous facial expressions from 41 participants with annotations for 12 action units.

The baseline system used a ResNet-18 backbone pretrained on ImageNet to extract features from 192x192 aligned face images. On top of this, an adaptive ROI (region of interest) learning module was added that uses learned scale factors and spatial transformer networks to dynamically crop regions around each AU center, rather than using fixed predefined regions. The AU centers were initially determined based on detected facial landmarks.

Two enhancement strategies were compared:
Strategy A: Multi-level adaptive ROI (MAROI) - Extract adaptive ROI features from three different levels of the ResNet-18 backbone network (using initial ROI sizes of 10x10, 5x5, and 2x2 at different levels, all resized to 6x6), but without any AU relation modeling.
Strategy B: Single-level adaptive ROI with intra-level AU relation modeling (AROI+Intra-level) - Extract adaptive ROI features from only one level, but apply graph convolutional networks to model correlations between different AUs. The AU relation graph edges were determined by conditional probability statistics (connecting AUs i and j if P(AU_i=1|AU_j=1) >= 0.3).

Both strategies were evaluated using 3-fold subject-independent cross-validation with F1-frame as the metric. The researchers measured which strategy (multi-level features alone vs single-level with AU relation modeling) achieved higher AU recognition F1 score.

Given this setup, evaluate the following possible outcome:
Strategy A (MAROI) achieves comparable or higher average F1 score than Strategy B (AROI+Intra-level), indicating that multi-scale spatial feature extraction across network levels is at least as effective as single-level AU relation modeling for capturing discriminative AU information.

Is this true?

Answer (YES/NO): YES